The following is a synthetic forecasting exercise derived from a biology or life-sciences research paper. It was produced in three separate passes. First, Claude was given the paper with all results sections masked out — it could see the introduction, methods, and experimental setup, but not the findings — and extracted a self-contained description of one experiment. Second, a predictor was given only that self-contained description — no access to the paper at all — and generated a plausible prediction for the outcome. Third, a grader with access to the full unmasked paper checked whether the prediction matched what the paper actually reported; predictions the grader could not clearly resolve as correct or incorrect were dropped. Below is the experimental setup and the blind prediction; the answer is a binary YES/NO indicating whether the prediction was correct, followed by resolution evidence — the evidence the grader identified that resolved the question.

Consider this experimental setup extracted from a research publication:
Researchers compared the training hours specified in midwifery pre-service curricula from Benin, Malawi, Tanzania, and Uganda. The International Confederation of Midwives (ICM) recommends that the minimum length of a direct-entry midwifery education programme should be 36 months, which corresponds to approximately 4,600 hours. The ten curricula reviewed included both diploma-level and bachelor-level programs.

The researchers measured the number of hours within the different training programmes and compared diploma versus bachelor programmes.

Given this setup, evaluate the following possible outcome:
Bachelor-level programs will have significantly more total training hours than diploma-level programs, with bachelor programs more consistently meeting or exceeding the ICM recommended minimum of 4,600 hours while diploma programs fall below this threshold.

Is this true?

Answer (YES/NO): NO